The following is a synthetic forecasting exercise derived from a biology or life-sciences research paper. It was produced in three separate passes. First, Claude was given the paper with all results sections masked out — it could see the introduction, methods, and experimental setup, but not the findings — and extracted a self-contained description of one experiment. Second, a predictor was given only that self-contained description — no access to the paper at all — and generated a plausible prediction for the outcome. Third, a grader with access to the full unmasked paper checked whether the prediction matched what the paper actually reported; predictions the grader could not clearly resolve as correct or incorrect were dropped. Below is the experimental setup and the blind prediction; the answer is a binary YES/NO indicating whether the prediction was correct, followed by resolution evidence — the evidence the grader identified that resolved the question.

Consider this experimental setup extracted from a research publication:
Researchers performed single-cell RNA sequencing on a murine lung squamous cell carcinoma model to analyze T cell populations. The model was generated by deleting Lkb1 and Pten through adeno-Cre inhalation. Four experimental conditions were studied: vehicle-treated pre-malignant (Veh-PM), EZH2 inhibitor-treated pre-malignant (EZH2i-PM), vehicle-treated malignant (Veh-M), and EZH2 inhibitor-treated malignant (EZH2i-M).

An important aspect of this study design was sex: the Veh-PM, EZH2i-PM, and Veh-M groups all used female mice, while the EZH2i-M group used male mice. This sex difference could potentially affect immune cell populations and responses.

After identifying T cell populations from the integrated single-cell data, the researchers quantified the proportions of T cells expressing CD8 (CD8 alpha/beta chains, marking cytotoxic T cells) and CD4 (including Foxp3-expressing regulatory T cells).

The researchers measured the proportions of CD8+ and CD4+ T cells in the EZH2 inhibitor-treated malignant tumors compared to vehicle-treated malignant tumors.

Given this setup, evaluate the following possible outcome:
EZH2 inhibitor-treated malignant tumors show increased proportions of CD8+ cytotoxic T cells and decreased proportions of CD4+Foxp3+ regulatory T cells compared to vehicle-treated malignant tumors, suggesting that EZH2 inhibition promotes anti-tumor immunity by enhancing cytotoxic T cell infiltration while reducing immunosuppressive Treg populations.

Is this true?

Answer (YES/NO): YES